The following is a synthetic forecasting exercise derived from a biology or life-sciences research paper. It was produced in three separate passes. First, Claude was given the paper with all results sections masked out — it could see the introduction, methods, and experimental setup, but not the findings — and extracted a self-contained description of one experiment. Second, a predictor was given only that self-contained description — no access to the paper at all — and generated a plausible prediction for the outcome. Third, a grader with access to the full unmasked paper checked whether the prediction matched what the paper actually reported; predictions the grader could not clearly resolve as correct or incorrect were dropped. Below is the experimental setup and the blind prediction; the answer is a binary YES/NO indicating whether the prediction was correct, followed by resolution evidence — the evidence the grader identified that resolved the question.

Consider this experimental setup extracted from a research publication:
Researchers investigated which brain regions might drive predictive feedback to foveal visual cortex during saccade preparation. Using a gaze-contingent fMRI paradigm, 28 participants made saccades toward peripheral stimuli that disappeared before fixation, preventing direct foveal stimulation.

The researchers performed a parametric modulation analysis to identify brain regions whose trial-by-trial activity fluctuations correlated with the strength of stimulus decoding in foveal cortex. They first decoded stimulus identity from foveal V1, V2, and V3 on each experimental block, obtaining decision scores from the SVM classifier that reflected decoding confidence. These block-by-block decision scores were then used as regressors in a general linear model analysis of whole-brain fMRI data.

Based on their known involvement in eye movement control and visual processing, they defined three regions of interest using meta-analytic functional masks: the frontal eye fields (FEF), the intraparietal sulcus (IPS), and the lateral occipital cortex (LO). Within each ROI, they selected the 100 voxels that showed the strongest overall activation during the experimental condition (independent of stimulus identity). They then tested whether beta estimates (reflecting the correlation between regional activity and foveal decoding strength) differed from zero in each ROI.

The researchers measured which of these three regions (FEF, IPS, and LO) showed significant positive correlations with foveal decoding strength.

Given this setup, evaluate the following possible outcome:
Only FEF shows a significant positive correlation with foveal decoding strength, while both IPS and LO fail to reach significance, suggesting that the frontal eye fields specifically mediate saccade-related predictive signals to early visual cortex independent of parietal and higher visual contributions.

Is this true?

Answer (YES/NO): NO